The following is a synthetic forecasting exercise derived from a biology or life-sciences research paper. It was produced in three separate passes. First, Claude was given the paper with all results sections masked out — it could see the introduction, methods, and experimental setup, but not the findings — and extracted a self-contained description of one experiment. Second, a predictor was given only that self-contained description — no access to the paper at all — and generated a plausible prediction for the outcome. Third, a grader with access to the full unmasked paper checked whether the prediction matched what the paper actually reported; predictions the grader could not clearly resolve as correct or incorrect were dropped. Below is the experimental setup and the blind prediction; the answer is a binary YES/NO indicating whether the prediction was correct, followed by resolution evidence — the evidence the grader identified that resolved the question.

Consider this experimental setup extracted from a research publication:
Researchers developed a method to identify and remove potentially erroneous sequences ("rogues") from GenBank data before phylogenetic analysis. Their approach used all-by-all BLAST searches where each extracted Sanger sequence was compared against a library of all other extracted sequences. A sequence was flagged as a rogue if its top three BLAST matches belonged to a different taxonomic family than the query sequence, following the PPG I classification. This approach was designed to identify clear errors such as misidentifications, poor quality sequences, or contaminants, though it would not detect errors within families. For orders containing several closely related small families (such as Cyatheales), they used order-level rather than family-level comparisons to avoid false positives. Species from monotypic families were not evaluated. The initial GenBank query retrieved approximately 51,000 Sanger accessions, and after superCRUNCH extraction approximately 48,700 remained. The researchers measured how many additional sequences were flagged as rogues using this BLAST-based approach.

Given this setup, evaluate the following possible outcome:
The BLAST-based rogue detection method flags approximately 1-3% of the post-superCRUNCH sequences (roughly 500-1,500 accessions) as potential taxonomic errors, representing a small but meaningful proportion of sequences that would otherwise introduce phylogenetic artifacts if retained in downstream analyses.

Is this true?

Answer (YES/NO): NO